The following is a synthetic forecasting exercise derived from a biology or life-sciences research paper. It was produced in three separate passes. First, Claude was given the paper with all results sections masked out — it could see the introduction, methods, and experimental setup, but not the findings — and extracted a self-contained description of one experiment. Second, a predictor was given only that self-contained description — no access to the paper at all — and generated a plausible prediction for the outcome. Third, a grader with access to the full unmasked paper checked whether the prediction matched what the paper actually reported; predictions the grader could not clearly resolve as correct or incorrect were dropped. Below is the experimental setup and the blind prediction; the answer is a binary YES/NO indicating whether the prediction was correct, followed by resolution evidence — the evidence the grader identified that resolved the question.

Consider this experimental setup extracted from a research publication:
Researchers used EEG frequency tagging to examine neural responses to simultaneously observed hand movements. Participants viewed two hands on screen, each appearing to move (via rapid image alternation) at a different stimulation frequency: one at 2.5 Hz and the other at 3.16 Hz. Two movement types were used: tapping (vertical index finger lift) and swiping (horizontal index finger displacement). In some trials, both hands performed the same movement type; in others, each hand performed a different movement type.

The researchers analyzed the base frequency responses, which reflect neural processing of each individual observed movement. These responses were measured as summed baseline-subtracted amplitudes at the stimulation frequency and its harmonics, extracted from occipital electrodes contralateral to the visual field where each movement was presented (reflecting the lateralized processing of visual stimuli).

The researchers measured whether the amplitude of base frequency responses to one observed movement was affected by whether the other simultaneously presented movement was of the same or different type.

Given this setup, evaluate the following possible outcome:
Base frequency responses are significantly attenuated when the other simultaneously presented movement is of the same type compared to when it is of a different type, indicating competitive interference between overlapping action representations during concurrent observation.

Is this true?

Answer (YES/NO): NO